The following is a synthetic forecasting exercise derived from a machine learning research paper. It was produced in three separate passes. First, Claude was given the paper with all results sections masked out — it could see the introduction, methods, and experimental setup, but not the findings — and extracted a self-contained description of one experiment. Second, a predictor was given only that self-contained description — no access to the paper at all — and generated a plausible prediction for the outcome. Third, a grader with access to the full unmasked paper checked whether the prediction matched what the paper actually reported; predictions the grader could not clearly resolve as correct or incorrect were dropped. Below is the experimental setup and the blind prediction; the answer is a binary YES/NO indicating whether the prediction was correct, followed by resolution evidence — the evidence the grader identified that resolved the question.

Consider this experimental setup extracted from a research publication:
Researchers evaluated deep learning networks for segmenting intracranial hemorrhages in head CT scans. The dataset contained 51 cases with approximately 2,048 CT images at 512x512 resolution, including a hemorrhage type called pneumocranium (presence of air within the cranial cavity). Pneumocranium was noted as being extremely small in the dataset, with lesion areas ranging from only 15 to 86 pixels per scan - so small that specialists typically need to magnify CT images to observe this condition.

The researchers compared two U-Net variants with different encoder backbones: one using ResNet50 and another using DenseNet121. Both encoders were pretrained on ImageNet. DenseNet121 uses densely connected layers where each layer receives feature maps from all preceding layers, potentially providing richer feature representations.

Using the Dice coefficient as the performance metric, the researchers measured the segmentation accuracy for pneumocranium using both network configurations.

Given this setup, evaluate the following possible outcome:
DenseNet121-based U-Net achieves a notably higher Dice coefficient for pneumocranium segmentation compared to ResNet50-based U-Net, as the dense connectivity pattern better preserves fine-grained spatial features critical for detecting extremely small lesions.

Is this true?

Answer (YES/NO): NO